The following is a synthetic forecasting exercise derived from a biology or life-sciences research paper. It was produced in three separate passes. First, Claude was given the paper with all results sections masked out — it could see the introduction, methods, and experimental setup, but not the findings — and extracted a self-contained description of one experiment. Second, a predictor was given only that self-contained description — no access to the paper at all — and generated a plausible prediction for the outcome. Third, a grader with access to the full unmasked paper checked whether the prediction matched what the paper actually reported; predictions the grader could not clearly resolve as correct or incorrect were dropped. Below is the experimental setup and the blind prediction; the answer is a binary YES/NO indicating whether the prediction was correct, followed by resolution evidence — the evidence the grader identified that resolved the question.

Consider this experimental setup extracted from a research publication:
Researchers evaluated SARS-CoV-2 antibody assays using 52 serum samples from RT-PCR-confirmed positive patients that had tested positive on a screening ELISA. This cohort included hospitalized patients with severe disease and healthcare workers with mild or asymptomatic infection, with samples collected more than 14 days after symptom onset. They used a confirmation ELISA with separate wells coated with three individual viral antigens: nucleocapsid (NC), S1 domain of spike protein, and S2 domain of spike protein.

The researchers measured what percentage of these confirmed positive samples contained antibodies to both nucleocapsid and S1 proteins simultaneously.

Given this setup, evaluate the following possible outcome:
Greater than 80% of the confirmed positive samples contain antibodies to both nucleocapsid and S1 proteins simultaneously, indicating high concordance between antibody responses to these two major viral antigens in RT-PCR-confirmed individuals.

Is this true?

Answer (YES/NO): YES